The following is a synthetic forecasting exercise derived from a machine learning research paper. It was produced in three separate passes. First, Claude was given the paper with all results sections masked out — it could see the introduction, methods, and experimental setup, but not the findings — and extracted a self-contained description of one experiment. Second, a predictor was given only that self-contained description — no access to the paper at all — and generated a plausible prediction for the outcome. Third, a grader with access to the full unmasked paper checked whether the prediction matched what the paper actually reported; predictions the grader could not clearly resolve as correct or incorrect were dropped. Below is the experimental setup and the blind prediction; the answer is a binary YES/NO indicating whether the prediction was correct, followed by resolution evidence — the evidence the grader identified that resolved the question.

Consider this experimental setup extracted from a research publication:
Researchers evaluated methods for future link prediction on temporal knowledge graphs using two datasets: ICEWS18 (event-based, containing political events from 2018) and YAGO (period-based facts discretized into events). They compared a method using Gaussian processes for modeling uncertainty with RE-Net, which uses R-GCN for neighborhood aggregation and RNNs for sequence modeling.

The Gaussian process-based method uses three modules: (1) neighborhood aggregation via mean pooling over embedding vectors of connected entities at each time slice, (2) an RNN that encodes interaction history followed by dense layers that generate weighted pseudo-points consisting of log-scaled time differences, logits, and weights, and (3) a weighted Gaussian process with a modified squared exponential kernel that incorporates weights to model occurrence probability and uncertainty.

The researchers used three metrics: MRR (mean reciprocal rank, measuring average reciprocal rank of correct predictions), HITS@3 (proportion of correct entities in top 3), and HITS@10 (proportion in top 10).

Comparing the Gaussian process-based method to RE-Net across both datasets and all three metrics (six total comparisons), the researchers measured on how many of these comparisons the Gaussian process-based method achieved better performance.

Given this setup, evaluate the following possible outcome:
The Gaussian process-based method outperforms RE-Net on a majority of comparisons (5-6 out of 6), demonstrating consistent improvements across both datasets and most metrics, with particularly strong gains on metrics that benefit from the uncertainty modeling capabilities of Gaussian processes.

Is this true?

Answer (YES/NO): YES